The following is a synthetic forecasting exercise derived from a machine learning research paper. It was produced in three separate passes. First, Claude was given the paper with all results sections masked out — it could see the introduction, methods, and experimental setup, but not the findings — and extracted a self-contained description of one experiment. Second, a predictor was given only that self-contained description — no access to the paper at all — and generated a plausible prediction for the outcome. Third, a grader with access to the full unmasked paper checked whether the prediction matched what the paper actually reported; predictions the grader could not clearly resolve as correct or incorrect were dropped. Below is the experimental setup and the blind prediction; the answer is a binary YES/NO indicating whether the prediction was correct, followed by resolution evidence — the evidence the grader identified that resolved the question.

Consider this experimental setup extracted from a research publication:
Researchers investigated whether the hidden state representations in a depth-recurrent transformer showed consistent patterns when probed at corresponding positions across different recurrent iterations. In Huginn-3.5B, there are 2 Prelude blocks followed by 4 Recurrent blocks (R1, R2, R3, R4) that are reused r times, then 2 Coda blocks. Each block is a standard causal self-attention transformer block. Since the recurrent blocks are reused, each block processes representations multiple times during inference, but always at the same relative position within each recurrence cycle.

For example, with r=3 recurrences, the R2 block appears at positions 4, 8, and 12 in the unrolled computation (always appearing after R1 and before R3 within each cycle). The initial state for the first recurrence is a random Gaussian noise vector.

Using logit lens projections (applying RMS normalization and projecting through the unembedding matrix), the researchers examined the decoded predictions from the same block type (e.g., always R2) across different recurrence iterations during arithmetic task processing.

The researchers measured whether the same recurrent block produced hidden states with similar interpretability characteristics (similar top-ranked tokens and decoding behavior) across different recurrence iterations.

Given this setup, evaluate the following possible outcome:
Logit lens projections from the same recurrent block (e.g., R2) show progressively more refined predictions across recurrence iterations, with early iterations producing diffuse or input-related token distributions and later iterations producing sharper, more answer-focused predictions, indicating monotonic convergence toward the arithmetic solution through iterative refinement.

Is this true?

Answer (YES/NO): NO